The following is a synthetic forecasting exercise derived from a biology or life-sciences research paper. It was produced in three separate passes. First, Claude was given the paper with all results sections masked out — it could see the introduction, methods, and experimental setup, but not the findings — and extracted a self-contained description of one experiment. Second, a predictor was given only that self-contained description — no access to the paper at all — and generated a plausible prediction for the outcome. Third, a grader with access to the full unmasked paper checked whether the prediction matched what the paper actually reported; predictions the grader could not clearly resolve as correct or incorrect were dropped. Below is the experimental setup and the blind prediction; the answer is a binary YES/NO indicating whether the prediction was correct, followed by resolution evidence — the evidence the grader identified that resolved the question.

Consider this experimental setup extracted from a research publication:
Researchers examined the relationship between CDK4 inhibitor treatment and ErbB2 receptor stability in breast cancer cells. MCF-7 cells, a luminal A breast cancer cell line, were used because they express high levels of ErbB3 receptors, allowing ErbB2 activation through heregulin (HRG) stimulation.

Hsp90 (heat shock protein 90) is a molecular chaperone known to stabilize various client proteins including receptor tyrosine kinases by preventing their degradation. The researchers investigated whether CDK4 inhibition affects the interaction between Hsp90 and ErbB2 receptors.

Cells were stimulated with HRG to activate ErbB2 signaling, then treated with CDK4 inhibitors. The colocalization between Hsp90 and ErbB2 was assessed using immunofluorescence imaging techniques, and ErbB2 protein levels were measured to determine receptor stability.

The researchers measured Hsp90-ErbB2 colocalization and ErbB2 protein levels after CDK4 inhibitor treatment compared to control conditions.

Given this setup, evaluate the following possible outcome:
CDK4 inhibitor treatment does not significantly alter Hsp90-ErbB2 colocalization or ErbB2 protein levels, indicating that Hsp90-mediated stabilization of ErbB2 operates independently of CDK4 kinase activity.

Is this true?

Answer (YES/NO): NO